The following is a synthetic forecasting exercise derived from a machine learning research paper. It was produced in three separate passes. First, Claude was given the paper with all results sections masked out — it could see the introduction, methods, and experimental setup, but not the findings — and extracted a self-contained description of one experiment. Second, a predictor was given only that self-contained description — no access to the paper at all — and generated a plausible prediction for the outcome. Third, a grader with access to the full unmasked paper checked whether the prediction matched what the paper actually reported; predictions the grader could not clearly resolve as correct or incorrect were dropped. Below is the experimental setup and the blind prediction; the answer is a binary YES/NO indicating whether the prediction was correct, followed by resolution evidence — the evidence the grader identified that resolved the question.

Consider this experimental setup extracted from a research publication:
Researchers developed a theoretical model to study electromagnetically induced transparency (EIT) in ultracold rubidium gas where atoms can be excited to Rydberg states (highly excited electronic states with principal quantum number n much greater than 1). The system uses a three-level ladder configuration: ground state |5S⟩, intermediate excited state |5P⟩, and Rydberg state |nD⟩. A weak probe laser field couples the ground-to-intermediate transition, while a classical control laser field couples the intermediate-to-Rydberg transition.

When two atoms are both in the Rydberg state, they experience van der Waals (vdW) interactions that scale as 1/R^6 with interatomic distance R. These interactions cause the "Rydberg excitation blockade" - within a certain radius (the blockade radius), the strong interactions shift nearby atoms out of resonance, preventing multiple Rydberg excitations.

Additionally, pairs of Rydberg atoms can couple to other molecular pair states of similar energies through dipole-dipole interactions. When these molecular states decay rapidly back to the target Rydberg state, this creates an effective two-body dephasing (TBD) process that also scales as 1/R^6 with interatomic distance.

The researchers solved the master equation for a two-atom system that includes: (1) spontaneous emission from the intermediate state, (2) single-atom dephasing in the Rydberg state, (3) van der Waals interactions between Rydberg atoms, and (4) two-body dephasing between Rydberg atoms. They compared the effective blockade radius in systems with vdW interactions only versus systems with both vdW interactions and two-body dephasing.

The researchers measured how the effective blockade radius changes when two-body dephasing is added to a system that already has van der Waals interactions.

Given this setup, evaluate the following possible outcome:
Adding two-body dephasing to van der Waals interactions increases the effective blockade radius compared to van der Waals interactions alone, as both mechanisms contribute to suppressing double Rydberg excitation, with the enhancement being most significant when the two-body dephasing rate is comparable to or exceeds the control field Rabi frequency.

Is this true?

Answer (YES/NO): NO